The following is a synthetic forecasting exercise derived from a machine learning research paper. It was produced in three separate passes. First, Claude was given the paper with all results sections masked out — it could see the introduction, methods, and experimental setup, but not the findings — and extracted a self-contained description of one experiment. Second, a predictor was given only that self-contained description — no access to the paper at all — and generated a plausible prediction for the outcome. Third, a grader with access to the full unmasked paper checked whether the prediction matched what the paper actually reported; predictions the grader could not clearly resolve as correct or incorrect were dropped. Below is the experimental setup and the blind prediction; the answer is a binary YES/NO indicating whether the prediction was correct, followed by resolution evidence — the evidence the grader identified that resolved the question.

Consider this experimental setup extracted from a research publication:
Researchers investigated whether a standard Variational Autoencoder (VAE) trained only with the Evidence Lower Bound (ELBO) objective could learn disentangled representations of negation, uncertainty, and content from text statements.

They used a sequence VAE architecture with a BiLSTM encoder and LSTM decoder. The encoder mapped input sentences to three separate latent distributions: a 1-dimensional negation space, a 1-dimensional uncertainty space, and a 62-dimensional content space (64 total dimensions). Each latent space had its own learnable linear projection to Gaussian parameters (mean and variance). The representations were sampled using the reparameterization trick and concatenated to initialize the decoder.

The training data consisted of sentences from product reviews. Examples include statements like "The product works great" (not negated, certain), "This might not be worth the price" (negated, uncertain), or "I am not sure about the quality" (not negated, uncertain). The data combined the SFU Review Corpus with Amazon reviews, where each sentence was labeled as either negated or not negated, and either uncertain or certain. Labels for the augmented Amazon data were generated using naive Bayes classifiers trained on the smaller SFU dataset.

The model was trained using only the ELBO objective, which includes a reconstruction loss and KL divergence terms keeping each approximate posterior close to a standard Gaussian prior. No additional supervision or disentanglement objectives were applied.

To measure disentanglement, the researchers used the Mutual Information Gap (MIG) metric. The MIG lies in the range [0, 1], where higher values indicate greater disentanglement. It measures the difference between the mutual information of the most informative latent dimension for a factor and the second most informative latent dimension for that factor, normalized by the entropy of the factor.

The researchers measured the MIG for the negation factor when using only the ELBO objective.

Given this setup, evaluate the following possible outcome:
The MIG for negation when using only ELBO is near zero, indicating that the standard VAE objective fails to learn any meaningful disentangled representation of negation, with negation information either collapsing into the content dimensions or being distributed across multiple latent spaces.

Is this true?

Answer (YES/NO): YES